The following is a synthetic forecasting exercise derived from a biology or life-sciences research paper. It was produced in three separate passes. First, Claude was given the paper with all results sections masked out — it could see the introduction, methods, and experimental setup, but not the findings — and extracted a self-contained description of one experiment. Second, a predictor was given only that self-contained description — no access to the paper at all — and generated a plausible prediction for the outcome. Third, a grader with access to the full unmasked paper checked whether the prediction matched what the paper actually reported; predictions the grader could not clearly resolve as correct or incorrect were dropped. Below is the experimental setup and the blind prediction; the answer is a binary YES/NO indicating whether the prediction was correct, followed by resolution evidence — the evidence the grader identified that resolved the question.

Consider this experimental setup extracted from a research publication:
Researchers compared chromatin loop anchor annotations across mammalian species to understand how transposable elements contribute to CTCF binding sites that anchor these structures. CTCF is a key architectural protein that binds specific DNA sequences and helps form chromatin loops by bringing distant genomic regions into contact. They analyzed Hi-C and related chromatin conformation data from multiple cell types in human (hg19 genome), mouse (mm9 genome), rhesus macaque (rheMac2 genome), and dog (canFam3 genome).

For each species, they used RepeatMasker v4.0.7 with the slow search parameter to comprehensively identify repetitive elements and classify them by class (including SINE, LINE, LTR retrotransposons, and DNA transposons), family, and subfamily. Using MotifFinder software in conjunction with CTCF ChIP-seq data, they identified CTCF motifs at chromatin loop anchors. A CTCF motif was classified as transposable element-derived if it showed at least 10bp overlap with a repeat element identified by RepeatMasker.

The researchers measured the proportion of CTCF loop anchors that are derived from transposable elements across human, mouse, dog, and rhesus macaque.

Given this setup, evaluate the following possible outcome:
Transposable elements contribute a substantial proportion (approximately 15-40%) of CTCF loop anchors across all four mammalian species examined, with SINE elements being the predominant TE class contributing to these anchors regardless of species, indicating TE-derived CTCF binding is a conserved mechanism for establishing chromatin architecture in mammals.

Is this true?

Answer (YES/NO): NO